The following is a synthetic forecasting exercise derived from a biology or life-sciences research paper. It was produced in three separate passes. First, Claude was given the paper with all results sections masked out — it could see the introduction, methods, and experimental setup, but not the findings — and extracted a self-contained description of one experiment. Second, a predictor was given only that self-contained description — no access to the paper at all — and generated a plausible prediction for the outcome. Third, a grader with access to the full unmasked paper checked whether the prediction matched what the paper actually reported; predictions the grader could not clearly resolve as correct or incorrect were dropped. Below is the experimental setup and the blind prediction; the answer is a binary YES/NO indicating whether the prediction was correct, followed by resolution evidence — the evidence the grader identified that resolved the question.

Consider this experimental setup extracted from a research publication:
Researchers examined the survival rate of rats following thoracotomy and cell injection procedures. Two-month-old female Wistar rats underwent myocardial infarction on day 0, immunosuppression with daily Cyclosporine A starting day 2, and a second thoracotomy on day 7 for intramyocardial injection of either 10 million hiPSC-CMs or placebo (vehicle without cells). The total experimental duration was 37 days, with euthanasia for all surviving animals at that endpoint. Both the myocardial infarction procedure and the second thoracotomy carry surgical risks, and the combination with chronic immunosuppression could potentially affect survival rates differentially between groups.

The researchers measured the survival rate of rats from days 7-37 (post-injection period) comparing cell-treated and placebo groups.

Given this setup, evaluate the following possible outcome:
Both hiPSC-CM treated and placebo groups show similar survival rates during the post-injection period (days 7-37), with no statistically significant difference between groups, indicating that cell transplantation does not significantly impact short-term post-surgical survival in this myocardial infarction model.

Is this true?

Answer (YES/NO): YES